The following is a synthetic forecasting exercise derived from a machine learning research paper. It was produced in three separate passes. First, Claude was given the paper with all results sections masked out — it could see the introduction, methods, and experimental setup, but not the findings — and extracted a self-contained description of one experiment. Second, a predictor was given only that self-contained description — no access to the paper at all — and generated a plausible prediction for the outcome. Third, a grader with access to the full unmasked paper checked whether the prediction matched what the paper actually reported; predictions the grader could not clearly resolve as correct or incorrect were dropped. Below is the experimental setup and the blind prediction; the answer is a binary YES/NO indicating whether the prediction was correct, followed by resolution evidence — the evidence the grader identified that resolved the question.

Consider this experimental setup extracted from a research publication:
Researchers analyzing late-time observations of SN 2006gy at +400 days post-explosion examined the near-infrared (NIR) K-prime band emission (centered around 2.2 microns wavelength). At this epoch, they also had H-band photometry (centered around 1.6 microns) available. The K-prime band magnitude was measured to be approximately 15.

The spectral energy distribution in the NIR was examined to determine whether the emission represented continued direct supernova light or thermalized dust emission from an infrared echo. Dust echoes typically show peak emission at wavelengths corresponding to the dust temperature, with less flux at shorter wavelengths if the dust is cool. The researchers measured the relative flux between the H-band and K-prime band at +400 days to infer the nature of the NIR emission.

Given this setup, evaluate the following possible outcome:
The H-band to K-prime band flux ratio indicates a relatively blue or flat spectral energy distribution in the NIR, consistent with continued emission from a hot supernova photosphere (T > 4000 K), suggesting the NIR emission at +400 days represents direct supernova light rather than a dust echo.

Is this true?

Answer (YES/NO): NO